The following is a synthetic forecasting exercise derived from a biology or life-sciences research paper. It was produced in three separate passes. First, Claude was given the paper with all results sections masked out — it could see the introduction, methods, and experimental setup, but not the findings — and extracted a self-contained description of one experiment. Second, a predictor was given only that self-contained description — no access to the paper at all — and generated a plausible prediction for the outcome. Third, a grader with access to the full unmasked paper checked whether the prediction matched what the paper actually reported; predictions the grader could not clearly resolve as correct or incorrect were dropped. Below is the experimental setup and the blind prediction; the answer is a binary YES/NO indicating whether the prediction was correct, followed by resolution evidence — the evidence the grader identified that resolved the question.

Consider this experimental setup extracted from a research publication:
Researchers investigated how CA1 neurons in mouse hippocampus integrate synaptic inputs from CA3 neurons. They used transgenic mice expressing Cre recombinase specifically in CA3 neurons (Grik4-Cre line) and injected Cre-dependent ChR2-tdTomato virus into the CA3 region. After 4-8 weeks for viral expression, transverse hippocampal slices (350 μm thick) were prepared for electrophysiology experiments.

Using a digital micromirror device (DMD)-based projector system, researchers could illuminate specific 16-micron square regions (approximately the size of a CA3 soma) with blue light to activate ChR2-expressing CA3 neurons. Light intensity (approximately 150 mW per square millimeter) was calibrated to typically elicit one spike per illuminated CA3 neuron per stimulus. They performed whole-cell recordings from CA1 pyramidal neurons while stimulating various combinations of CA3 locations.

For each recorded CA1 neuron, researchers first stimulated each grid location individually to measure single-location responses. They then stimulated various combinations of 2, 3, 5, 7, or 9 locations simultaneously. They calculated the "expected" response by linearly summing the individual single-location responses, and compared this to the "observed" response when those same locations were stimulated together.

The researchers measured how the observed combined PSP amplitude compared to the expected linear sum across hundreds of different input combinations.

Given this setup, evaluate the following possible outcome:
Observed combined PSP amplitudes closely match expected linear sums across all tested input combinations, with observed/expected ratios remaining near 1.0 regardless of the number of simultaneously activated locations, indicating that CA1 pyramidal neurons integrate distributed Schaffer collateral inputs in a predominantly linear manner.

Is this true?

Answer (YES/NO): NO